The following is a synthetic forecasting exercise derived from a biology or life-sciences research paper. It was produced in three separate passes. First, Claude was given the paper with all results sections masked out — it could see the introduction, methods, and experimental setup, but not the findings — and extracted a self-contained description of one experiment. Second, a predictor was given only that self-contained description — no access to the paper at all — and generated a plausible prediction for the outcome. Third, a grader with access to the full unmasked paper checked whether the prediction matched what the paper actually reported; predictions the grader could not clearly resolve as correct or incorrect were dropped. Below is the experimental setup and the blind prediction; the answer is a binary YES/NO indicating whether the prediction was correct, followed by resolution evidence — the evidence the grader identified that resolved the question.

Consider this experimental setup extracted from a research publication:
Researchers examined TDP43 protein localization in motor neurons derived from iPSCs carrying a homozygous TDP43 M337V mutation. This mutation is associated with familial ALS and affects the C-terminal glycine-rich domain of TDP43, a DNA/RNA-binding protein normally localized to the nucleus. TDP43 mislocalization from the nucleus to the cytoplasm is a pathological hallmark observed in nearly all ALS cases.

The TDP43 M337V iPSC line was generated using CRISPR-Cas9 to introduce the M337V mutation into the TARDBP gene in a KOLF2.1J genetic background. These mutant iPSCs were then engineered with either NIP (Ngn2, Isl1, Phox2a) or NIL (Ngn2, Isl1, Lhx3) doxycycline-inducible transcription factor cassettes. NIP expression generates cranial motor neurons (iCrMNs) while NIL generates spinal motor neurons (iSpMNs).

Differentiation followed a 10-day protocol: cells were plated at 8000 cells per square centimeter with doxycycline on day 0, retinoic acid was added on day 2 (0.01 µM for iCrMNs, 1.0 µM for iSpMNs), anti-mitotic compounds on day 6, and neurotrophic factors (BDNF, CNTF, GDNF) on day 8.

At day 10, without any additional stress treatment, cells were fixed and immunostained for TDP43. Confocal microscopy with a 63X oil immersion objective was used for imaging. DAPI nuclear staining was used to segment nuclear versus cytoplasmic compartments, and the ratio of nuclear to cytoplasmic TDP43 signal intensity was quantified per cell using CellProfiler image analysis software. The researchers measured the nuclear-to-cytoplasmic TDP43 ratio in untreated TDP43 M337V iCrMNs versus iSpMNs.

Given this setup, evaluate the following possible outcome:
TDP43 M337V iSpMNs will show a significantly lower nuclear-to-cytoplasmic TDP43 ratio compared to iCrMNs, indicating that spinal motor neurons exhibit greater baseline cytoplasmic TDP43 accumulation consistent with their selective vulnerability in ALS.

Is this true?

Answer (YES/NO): YES